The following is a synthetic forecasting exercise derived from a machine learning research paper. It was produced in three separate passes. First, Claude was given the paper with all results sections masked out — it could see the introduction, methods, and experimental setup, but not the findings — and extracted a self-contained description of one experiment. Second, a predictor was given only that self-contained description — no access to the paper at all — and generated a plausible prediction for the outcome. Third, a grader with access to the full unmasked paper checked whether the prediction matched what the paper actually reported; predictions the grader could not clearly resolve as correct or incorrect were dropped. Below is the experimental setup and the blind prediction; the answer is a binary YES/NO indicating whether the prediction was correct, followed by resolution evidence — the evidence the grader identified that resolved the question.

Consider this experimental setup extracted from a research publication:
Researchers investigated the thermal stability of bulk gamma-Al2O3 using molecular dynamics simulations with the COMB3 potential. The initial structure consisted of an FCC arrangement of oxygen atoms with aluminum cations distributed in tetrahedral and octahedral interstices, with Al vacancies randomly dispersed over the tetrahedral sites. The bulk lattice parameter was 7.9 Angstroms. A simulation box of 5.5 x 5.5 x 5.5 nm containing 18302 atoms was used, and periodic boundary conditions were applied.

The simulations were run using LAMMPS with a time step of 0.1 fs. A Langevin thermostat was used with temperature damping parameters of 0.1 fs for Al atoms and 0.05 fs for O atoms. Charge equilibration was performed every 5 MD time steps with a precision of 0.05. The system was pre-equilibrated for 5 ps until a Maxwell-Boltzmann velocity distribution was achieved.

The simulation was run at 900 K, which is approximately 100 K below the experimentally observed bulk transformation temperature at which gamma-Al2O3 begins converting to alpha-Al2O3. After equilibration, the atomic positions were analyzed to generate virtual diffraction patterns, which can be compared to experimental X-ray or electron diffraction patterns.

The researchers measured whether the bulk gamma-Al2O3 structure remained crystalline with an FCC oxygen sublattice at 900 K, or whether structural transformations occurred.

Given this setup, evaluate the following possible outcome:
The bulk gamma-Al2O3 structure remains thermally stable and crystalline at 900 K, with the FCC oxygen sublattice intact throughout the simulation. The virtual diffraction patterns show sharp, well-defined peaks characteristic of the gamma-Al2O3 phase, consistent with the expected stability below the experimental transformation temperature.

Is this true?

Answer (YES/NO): YES